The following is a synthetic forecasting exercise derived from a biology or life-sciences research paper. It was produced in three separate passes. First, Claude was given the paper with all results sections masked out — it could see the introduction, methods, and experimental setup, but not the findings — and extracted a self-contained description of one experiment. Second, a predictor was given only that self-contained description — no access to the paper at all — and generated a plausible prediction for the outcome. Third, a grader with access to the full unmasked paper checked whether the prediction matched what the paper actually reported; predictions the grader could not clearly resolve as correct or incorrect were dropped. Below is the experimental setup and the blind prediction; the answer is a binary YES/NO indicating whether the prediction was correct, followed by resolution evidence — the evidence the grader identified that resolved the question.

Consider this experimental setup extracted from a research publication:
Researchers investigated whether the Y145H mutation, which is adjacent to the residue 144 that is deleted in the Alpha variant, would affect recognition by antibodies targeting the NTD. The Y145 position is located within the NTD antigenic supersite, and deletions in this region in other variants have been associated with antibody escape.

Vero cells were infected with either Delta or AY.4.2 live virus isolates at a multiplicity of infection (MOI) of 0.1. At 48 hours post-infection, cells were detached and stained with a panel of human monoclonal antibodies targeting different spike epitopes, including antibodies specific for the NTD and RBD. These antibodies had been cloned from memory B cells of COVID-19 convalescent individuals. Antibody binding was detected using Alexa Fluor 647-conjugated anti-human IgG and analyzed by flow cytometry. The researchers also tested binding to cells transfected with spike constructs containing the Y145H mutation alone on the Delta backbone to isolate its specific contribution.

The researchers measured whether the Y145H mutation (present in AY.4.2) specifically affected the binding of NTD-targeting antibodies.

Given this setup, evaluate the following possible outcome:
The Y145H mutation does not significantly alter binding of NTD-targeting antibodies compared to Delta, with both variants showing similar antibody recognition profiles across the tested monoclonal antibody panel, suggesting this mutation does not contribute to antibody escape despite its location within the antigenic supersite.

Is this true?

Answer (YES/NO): YES